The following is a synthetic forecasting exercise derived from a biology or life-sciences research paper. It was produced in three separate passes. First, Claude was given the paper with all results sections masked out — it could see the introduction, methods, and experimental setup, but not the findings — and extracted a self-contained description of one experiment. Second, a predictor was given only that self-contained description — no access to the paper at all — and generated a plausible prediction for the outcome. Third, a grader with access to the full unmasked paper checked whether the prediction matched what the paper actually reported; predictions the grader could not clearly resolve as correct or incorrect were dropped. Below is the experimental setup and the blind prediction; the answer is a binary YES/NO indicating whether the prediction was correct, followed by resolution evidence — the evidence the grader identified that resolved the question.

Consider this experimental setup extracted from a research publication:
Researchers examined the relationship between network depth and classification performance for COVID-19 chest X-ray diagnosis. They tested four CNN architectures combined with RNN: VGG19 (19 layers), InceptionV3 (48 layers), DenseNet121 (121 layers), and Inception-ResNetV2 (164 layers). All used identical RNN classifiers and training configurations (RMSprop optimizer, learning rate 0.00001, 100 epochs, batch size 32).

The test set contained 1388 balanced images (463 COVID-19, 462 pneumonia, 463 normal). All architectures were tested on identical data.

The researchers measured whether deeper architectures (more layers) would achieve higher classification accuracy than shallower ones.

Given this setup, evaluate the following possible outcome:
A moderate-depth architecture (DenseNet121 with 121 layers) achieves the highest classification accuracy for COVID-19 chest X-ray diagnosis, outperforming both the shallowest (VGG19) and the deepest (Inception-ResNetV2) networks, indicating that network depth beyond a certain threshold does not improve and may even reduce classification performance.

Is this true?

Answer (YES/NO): NO